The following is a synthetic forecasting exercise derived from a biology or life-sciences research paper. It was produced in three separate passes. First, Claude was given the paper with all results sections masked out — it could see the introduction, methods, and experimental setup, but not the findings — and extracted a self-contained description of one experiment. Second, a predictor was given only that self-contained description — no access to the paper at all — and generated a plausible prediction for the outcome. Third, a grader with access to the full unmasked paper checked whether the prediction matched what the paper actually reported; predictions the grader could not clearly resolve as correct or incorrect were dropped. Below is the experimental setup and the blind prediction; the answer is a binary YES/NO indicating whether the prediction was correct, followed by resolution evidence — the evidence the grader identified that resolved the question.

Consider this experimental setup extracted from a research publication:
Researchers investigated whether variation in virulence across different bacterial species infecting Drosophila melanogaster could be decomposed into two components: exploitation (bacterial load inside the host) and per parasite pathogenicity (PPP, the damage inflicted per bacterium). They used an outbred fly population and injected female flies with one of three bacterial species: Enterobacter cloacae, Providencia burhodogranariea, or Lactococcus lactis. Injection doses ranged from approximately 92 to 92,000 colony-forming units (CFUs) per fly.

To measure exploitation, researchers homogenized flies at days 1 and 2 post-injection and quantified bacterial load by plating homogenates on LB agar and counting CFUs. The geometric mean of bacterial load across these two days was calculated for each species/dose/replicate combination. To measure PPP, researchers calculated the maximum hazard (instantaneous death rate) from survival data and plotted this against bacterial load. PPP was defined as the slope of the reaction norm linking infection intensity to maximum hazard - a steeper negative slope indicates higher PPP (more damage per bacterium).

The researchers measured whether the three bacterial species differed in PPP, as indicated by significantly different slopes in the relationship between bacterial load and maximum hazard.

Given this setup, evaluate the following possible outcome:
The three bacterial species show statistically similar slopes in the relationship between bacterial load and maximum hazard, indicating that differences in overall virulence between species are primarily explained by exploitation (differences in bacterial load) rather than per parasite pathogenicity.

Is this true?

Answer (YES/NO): NO